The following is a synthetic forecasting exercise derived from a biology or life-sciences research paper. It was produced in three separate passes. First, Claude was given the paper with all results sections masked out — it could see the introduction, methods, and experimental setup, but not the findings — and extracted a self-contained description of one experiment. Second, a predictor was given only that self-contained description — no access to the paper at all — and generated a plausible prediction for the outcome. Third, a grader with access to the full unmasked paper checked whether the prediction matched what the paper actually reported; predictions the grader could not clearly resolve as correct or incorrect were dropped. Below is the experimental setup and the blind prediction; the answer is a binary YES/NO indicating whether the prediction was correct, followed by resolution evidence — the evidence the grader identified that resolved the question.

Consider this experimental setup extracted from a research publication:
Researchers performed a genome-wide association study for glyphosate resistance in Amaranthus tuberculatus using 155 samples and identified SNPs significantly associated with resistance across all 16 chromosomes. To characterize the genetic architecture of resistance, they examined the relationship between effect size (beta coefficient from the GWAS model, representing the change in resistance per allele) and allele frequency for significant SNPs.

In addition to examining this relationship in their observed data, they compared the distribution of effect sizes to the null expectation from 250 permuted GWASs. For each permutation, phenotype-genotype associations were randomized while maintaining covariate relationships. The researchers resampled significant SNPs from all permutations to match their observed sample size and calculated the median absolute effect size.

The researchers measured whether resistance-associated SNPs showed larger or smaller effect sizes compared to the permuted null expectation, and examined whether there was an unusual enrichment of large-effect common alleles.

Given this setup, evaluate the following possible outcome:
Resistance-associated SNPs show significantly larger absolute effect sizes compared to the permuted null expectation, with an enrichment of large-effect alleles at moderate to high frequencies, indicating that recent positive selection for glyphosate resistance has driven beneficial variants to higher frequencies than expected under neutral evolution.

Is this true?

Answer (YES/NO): NO